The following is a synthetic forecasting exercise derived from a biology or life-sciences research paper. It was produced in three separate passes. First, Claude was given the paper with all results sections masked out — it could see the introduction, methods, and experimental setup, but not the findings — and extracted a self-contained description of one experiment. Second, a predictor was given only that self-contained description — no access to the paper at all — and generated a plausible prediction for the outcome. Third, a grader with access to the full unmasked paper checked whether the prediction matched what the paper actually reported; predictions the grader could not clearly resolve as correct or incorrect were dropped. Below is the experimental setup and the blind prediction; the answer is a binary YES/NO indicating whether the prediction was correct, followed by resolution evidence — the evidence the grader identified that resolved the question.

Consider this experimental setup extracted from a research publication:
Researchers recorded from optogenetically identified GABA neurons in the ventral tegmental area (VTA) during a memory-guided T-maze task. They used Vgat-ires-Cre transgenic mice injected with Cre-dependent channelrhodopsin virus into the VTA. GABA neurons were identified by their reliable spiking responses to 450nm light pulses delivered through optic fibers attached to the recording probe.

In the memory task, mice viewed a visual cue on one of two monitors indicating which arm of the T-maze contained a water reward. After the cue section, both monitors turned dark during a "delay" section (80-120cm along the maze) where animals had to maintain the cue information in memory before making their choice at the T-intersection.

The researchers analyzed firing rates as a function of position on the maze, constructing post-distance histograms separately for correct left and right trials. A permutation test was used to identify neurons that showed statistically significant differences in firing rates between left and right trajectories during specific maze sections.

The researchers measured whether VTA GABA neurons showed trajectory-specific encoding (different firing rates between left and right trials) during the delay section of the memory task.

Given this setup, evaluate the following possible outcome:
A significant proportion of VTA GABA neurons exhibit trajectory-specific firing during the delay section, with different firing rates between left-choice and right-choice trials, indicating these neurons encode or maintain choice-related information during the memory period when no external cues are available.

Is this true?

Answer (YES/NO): YES